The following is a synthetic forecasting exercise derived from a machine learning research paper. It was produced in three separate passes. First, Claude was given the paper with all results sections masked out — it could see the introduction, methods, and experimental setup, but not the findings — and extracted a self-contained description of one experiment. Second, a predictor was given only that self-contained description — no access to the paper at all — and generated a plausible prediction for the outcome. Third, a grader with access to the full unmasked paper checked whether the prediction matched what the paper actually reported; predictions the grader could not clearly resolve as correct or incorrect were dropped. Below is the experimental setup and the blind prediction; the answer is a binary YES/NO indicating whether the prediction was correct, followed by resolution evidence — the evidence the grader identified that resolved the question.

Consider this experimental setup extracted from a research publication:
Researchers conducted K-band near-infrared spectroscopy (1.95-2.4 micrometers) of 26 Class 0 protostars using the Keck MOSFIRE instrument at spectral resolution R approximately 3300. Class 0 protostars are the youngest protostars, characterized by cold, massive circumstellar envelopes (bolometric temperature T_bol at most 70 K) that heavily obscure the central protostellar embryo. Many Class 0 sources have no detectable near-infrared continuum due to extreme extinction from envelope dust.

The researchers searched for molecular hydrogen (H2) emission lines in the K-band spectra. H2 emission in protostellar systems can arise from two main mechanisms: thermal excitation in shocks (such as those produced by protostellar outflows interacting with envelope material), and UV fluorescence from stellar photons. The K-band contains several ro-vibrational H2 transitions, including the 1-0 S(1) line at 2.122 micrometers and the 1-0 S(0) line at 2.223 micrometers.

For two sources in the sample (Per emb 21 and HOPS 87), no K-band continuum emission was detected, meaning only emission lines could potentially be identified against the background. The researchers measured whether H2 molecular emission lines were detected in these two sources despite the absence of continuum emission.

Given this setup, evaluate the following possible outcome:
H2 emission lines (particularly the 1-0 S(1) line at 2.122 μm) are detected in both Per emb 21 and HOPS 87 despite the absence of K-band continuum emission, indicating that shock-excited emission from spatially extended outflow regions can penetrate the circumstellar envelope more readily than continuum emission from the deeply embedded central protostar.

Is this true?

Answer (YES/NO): YES